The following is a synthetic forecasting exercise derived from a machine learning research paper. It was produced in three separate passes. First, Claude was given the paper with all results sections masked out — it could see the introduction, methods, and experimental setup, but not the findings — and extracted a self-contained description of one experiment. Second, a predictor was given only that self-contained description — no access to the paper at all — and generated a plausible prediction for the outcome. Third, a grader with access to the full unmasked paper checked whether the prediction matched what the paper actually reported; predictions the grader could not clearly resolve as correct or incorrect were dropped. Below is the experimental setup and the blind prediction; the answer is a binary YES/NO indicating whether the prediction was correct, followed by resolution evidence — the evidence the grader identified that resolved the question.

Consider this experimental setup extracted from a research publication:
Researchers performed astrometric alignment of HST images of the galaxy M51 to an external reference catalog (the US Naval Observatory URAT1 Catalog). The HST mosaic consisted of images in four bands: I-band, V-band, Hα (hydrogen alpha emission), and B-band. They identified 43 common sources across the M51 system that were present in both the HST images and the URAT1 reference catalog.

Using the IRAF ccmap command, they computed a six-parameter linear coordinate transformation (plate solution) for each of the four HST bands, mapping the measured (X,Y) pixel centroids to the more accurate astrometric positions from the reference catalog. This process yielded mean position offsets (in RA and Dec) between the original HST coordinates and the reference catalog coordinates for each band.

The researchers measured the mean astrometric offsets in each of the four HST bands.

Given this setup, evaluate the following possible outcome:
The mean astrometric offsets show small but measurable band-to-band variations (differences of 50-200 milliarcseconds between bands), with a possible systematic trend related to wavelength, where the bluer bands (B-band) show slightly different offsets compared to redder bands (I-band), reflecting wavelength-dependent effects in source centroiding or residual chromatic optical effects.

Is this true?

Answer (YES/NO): NO